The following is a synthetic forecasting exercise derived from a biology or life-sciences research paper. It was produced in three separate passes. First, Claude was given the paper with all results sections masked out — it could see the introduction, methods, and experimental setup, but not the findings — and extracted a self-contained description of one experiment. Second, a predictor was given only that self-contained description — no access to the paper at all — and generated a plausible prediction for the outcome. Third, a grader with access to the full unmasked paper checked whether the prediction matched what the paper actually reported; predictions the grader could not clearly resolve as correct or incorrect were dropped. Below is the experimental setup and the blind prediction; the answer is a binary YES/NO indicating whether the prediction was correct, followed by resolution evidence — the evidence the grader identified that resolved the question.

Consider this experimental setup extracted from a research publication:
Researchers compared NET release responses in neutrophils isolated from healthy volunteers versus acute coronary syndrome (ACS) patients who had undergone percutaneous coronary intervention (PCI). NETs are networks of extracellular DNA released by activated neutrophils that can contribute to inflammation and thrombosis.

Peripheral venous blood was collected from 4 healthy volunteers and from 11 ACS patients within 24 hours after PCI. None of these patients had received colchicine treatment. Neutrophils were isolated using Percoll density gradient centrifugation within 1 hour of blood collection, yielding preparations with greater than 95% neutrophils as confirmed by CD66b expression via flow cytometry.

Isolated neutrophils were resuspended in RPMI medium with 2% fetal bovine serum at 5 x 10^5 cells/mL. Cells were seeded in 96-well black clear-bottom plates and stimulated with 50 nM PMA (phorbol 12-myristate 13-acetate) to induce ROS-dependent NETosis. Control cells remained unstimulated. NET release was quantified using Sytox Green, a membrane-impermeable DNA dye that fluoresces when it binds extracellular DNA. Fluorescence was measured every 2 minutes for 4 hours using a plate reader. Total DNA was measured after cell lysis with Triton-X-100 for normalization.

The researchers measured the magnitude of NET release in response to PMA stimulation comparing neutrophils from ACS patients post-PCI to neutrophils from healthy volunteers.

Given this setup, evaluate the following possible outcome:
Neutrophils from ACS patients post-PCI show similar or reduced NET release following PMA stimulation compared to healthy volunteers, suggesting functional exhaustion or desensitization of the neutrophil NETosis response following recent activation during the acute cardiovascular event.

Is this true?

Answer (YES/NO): NO